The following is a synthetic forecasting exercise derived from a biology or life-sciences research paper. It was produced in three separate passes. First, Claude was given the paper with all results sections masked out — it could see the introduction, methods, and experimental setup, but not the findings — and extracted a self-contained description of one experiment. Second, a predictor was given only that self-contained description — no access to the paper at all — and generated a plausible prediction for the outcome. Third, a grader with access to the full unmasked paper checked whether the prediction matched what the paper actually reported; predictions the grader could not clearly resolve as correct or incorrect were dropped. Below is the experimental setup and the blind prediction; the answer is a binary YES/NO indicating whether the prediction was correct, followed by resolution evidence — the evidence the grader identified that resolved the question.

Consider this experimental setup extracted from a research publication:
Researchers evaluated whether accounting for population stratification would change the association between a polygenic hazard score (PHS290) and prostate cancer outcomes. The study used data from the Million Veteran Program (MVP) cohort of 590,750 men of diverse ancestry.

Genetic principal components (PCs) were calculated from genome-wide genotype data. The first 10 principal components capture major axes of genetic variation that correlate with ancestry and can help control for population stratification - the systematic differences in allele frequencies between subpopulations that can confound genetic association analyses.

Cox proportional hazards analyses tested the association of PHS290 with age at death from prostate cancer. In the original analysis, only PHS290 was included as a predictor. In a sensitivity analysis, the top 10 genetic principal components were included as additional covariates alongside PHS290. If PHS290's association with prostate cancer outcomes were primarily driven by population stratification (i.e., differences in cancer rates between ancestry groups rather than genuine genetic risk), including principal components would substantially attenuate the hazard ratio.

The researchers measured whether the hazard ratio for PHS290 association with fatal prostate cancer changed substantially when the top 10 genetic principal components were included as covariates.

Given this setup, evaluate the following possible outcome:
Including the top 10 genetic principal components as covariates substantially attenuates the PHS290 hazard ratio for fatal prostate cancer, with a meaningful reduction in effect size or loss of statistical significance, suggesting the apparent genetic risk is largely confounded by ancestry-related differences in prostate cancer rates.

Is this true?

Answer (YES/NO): NO